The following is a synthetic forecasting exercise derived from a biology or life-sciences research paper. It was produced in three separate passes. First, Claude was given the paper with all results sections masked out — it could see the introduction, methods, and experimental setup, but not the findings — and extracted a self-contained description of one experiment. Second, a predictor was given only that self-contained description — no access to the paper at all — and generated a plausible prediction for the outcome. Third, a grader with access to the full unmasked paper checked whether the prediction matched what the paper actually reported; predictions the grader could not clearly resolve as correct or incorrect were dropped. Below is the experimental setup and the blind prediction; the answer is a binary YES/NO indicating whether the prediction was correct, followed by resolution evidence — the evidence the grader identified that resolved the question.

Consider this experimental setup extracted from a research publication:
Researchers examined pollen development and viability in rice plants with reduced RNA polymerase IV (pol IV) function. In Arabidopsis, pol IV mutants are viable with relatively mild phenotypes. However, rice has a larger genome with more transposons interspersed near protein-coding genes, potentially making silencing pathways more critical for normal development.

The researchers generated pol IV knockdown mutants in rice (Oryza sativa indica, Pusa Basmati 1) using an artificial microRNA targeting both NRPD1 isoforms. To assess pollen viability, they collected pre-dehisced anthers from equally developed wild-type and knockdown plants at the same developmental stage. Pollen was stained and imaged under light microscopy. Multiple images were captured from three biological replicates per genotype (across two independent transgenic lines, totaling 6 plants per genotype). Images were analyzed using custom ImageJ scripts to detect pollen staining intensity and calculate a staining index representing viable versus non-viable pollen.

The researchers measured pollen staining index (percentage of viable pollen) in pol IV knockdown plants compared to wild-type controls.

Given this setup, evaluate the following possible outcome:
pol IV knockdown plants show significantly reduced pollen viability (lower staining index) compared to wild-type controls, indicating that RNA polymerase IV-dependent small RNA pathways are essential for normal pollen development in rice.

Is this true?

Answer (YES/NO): YES